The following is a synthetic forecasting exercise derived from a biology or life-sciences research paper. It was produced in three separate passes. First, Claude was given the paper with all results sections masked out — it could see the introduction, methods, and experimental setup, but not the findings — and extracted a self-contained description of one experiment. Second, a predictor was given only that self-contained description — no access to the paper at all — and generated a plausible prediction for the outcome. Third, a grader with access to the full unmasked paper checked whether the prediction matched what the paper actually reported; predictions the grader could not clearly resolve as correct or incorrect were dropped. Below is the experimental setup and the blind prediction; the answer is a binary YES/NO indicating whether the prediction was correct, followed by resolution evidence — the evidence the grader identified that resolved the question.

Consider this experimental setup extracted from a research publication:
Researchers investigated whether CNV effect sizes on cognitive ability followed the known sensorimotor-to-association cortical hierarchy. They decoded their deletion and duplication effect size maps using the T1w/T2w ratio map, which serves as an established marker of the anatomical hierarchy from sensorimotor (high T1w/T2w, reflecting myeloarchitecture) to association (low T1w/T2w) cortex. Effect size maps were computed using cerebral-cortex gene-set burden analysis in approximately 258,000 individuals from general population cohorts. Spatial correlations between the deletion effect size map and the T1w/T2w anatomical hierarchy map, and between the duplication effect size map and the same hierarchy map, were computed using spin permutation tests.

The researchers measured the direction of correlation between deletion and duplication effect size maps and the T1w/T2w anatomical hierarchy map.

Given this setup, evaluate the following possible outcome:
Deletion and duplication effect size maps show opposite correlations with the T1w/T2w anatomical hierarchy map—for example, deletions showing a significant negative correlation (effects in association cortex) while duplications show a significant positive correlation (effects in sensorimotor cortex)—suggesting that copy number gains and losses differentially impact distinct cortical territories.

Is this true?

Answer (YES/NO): NO